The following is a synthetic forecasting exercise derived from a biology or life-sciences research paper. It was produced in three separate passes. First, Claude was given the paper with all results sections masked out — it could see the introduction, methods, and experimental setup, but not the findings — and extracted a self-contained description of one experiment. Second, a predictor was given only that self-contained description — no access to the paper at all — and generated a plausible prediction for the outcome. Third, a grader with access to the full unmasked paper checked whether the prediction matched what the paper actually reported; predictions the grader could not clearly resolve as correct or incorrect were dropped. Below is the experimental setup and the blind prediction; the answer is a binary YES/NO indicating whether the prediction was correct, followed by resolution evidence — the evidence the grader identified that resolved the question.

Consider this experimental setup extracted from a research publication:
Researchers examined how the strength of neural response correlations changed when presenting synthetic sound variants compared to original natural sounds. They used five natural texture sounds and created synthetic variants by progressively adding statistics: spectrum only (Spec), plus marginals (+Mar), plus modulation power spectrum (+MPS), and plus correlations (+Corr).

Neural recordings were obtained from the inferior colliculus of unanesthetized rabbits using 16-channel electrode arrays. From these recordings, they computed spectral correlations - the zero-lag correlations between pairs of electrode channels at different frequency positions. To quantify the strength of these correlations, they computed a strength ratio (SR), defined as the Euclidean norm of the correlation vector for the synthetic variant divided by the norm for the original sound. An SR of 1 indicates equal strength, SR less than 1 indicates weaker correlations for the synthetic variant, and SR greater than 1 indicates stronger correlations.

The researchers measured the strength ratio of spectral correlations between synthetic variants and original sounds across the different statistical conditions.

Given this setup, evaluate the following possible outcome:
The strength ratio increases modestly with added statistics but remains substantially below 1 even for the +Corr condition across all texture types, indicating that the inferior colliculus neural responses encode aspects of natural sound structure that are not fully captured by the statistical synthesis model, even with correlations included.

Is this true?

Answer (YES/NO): NO